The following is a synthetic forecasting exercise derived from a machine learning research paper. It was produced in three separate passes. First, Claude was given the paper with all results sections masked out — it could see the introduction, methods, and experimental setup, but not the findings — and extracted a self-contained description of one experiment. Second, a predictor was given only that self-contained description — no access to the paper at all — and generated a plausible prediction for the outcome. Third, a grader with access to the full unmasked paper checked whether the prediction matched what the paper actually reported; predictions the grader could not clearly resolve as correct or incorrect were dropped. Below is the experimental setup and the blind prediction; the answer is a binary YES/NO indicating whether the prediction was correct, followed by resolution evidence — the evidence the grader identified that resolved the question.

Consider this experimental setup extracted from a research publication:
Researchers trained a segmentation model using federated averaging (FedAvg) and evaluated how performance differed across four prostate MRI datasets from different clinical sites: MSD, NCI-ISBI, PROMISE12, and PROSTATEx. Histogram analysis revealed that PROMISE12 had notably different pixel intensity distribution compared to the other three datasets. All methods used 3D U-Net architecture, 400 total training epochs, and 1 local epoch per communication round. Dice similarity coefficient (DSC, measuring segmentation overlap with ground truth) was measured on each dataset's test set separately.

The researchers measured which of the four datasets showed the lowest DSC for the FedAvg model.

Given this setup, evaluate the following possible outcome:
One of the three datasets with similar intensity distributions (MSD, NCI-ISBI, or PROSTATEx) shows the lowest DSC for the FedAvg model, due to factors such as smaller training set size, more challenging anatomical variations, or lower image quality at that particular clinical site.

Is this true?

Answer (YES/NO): NO